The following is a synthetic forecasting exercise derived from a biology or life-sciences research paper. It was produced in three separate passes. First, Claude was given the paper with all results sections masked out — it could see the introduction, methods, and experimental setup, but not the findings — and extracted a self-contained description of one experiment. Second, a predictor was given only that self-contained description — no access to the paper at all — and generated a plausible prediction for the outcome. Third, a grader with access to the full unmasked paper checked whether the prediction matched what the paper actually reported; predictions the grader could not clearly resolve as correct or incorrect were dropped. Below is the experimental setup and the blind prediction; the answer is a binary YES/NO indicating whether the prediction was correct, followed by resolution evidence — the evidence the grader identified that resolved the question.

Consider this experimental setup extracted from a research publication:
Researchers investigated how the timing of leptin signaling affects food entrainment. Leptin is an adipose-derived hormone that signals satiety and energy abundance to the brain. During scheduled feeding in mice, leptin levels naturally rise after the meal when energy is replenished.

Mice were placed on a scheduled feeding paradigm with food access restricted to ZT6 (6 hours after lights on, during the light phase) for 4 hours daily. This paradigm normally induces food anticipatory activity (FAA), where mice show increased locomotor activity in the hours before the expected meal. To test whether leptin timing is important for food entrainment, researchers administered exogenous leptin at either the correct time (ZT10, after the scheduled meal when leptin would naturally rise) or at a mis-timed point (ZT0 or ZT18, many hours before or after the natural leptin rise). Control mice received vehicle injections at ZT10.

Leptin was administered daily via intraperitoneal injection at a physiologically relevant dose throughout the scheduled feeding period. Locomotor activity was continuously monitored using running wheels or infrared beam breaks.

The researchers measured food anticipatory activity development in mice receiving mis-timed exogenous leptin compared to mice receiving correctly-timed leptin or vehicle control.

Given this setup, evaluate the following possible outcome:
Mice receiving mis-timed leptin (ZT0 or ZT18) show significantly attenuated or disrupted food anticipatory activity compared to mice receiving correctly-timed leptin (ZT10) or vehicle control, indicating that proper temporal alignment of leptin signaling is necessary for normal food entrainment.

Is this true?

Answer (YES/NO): YES